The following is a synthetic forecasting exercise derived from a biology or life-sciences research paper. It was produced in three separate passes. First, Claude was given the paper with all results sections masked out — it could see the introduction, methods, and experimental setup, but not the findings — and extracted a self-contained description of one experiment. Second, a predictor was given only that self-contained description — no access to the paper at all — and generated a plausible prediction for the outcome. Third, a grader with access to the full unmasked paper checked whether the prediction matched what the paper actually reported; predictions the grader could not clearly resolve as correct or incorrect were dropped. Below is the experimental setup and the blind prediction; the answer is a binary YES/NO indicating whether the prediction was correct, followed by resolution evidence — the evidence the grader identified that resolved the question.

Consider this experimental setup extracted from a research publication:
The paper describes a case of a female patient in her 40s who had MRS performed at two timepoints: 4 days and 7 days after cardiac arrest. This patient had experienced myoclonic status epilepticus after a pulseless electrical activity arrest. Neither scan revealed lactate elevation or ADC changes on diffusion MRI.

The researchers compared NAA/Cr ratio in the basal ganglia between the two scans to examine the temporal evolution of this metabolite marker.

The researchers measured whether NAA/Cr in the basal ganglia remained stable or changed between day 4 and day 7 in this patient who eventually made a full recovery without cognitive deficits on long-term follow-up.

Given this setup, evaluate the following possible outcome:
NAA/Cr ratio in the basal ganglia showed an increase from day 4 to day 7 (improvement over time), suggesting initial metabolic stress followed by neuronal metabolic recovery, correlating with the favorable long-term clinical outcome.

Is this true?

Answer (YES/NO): NO